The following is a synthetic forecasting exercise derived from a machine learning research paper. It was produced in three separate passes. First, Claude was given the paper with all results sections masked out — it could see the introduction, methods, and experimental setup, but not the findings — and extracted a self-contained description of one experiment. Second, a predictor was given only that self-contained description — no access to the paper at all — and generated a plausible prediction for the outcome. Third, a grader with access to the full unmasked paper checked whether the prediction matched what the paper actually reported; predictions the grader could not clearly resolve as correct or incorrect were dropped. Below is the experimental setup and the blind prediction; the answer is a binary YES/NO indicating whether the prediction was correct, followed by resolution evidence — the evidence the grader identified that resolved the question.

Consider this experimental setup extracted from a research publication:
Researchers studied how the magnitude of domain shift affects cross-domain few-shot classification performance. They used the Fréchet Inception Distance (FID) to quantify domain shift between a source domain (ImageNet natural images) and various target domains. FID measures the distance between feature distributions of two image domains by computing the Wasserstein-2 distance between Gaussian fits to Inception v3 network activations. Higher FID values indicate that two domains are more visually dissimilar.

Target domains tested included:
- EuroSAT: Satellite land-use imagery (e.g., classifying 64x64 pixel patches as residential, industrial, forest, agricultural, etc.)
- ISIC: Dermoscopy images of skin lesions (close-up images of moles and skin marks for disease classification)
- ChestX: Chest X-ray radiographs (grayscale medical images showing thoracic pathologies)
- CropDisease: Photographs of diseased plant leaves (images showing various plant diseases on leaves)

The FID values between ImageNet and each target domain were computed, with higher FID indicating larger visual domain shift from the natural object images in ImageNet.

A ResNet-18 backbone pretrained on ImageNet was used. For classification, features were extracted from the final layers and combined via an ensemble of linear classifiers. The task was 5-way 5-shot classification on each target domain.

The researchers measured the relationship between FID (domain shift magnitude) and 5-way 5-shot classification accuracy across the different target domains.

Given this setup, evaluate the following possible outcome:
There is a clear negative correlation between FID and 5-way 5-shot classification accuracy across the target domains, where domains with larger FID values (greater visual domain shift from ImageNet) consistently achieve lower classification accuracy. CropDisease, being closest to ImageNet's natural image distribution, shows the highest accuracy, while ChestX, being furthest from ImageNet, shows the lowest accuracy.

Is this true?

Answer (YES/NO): NO